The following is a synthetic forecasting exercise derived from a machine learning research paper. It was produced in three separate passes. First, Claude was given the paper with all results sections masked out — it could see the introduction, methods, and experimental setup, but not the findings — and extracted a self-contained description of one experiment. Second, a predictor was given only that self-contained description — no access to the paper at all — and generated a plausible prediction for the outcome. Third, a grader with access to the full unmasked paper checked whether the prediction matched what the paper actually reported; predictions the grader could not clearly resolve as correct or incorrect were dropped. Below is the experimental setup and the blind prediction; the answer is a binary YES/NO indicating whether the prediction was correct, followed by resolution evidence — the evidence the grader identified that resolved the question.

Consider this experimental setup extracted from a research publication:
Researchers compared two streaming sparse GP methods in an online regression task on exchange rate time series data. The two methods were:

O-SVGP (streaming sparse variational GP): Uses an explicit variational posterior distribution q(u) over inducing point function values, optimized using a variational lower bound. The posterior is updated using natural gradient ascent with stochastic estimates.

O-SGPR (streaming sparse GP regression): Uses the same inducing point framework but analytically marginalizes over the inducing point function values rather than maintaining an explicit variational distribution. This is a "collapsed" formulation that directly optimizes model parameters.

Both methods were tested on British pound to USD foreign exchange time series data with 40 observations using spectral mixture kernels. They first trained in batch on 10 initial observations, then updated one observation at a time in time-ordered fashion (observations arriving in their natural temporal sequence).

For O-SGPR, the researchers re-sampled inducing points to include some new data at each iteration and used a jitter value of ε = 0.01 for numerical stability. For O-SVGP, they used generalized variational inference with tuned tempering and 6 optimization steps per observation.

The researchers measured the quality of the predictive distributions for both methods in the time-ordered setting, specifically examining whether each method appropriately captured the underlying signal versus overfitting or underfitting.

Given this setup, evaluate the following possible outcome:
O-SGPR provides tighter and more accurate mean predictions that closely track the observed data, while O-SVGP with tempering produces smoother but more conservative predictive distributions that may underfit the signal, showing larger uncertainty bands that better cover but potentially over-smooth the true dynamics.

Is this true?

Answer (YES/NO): NO